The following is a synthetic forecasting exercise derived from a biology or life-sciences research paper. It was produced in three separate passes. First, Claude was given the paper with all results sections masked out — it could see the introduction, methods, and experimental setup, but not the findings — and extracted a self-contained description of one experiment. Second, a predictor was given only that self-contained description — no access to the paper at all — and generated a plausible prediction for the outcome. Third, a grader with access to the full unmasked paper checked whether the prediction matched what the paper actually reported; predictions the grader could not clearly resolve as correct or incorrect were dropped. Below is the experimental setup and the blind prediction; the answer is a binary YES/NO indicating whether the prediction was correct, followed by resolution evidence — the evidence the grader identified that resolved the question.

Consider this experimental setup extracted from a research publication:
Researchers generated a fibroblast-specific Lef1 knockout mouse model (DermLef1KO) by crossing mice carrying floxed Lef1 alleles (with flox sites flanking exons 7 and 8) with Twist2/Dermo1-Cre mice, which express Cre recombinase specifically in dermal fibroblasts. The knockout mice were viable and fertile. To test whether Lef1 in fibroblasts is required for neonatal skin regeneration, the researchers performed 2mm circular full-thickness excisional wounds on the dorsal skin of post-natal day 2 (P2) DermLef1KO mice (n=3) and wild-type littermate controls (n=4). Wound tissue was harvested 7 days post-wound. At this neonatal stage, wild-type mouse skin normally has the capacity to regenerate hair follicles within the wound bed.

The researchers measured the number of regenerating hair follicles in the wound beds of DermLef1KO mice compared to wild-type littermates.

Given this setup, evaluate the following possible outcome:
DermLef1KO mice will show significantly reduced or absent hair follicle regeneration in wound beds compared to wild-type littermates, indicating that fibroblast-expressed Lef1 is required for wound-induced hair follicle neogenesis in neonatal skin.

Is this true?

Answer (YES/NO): YES